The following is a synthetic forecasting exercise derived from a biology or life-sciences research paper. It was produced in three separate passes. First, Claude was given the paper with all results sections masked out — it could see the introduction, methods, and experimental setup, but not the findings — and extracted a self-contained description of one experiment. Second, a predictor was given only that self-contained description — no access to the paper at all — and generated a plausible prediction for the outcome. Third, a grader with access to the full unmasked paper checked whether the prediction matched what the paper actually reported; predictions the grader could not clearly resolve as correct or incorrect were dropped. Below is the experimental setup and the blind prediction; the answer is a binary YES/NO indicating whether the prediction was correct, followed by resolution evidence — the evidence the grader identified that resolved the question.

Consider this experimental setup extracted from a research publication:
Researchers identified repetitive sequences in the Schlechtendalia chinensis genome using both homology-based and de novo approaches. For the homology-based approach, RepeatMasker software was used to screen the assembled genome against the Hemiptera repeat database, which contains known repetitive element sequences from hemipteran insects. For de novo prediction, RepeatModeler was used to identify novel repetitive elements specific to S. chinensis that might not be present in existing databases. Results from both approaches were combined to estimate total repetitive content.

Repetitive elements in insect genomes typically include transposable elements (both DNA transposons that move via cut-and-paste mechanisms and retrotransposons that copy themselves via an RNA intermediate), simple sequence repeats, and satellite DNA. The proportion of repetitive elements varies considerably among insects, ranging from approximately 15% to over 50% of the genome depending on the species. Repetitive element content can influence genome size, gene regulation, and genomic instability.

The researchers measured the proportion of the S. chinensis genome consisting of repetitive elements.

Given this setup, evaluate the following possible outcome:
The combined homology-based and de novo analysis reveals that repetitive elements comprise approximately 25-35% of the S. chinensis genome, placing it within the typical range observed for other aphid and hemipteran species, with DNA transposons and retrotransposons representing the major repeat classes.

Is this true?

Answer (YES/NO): NO